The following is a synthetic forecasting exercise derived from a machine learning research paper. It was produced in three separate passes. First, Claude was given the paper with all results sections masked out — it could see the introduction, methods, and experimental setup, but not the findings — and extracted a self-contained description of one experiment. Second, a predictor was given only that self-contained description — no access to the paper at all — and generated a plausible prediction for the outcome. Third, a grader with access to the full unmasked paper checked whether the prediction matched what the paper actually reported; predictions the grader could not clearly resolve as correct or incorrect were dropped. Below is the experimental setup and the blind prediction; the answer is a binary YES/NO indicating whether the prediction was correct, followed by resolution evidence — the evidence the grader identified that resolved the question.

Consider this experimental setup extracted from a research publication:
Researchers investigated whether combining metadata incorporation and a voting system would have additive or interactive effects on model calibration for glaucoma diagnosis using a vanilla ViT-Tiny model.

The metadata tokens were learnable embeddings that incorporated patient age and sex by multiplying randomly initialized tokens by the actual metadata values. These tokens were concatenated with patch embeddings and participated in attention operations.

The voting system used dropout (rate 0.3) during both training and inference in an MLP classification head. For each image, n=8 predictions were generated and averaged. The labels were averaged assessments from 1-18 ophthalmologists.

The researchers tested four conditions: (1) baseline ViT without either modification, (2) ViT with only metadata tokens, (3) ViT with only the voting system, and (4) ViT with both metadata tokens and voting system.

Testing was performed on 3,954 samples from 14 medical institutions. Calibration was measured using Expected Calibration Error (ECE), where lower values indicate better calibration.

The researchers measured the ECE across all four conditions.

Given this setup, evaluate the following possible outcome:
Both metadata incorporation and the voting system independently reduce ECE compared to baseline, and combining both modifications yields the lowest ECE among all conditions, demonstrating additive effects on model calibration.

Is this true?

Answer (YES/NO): NO